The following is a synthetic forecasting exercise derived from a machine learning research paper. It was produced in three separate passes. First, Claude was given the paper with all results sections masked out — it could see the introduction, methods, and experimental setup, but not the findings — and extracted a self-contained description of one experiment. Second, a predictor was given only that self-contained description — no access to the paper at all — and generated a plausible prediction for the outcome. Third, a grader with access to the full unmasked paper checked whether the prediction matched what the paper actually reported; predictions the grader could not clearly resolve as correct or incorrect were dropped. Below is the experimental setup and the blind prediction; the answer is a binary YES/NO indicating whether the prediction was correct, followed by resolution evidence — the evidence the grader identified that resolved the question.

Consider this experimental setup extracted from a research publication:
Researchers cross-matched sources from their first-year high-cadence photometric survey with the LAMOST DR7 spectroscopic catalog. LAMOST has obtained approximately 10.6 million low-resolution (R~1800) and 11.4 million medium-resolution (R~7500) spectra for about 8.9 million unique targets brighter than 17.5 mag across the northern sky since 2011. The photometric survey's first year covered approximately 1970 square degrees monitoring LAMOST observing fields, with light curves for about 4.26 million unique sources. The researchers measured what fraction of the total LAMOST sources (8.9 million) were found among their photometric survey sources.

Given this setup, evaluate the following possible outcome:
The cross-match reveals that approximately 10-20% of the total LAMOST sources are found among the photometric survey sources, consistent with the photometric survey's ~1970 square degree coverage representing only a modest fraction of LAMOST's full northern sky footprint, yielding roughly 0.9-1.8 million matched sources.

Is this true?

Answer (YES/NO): NO